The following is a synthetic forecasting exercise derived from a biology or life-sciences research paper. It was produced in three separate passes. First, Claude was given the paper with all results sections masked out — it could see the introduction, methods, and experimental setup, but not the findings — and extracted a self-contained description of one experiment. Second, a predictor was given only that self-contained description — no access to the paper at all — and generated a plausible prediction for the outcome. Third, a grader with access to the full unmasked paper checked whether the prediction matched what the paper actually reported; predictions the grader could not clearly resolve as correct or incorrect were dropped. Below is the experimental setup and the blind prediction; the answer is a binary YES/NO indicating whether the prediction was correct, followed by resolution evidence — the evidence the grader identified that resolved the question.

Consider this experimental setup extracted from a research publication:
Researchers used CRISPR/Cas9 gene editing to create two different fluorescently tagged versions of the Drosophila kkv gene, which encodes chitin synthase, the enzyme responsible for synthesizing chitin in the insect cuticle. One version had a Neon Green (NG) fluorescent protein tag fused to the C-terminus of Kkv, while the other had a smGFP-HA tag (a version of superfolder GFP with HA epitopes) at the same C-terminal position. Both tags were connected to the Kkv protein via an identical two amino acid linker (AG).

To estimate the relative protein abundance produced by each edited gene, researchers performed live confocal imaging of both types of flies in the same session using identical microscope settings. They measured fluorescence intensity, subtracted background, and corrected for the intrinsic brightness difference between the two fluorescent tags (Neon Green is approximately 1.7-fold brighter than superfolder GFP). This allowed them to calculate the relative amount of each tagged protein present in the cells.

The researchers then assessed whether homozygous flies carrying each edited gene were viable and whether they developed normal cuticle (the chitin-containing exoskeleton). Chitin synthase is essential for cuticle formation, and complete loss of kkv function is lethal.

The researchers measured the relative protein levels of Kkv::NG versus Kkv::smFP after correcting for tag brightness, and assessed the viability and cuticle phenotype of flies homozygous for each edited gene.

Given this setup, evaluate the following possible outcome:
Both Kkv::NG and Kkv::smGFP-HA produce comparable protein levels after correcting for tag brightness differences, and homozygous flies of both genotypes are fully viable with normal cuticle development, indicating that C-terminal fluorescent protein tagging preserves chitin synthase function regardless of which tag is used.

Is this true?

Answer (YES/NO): NO